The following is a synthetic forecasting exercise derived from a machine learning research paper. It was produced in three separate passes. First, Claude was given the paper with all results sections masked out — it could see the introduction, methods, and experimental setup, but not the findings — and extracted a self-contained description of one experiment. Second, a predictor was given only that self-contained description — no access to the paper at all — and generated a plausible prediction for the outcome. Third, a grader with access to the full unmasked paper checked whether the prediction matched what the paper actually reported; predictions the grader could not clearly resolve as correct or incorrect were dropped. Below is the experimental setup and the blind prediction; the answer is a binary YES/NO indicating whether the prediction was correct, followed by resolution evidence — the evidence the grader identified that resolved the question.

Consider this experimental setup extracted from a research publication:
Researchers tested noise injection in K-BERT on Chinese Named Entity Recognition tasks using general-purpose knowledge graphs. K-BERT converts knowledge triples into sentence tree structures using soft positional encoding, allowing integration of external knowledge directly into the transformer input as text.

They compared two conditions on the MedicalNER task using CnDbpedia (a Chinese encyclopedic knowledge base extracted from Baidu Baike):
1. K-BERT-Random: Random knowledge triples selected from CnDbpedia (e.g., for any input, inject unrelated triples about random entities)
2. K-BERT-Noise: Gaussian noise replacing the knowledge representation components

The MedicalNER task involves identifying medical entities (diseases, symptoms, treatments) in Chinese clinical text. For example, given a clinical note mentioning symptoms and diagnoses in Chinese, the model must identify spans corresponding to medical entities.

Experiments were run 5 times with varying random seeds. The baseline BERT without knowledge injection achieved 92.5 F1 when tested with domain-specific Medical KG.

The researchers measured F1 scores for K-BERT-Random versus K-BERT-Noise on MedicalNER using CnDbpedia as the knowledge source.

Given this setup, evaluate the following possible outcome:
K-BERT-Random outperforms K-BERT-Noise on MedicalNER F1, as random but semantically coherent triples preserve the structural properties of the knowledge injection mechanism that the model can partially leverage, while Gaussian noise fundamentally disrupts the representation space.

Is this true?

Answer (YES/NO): NO